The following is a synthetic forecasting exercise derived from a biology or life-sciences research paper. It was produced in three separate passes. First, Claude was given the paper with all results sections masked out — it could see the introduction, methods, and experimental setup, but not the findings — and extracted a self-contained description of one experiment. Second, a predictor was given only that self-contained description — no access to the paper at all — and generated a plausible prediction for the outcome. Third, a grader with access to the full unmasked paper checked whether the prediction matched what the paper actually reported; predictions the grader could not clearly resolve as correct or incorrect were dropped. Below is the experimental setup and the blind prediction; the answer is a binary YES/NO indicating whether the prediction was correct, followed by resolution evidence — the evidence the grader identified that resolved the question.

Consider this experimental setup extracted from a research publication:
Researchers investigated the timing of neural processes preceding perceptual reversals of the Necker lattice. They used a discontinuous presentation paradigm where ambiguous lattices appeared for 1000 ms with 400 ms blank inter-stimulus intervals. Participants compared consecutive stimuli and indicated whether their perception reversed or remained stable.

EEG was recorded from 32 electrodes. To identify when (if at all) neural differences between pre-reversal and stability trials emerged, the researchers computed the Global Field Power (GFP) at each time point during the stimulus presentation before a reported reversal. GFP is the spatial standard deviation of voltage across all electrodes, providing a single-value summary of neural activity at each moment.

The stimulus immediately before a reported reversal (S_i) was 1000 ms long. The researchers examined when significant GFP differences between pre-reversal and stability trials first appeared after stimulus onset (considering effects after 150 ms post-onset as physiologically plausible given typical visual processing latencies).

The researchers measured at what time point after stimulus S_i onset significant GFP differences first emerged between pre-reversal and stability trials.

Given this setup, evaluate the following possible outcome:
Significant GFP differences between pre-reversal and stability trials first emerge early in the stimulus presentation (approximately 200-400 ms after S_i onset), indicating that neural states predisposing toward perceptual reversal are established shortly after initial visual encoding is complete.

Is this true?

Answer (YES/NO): YES